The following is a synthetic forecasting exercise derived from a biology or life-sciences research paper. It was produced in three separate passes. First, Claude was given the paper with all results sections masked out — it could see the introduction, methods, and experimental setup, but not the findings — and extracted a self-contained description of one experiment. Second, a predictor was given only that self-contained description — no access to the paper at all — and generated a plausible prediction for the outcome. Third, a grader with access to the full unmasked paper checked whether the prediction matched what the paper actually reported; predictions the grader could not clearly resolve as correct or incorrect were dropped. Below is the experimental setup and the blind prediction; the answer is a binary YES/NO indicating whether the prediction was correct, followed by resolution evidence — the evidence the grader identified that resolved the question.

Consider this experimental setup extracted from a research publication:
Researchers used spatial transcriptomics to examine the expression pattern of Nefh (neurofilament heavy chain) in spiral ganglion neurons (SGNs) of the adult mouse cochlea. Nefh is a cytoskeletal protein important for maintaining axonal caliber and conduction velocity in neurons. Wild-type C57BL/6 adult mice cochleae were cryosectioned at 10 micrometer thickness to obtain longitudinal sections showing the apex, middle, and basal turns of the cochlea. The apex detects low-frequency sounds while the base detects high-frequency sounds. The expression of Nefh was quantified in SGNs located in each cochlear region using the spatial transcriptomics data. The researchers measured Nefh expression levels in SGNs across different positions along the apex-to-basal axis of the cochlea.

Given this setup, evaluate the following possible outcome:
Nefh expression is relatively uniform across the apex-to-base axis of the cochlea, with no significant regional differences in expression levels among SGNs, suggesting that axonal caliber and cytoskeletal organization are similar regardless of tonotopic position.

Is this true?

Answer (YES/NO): NO